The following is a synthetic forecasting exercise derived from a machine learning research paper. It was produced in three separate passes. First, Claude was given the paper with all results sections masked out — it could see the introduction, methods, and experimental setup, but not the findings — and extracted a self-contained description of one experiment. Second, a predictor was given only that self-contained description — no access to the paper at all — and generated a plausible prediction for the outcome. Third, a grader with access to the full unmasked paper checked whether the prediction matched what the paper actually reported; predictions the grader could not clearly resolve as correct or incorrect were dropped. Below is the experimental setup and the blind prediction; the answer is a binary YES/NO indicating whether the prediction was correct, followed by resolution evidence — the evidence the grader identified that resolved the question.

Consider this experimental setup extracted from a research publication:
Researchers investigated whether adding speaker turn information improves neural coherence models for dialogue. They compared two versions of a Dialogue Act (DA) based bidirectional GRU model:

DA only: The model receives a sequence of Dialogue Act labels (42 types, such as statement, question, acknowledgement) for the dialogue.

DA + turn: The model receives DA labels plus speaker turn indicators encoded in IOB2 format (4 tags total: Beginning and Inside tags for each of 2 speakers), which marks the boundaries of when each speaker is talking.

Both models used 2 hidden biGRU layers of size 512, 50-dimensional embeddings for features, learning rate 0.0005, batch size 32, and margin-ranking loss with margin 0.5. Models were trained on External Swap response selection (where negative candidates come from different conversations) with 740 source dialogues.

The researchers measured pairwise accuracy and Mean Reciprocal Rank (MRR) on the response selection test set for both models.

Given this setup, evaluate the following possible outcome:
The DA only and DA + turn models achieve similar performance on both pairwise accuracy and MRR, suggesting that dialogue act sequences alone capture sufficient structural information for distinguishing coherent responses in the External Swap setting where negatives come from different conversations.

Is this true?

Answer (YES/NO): NO